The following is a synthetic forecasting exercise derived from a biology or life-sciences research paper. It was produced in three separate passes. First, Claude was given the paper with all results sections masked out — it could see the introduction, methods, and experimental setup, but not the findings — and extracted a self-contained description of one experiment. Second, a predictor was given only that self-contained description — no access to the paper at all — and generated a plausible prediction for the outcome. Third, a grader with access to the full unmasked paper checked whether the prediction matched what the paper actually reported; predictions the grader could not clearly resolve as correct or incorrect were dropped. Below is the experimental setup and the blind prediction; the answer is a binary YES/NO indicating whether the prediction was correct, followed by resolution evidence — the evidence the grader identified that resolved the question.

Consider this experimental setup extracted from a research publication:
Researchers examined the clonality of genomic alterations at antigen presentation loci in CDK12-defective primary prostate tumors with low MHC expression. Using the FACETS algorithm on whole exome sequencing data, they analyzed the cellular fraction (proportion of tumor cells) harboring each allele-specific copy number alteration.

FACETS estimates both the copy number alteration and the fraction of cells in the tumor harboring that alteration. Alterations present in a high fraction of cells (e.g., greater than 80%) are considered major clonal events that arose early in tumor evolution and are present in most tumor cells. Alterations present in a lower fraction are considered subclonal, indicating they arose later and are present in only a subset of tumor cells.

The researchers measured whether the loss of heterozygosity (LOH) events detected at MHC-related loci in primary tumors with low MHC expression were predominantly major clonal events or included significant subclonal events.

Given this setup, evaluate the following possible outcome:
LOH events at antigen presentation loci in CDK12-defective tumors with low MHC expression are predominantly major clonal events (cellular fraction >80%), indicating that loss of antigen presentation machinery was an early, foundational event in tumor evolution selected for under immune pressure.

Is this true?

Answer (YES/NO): NO